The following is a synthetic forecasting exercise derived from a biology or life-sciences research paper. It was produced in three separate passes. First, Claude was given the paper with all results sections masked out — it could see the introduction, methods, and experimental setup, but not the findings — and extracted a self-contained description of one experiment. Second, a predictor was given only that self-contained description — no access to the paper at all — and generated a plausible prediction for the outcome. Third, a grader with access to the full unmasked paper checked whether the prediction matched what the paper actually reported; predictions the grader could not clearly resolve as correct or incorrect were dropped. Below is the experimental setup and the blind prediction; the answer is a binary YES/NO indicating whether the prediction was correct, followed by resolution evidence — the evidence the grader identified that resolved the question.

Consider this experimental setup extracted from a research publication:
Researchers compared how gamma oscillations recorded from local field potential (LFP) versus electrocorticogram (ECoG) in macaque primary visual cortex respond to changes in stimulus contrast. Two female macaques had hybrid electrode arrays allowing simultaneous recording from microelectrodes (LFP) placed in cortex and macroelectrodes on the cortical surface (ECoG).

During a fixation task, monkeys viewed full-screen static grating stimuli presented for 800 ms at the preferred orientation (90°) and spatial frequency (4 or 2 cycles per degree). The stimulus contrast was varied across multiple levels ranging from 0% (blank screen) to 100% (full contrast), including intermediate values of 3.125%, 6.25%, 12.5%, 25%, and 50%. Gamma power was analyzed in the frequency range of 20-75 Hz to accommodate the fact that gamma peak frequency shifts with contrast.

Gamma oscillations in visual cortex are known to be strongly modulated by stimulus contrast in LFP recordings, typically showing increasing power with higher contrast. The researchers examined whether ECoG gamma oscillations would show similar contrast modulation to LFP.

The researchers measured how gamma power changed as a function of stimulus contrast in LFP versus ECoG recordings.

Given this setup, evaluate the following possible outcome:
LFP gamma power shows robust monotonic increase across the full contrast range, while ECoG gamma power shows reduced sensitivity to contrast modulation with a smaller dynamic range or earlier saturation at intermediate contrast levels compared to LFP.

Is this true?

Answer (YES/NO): NO